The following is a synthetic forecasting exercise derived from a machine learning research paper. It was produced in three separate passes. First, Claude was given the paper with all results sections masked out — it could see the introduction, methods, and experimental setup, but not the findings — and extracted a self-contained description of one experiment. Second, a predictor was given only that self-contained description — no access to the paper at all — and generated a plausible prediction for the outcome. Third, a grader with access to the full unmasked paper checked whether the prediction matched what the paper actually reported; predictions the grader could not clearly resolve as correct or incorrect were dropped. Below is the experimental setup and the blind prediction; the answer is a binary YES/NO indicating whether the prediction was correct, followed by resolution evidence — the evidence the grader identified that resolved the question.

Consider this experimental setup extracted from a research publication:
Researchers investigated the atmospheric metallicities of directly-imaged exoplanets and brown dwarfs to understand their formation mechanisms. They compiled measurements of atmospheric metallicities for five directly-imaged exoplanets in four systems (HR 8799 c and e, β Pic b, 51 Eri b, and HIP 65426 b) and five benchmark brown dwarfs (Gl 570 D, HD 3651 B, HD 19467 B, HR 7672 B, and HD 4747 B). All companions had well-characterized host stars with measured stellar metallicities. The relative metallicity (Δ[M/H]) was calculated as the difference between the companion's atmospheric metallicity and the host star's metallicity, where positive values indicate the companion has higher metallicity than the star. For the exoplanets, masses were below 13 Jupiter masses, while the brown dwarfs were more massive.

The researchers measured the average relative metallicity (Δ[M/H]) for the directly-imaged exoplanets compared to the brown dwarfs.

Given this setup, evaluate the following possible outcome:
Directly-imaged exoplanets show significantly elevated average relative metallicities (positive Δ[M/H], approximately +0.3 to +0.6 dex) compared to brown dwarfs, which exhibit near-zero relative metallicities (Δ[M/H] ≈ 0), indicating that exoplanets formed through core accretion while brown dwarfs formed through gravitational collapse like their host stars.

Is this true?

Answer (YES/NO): NO